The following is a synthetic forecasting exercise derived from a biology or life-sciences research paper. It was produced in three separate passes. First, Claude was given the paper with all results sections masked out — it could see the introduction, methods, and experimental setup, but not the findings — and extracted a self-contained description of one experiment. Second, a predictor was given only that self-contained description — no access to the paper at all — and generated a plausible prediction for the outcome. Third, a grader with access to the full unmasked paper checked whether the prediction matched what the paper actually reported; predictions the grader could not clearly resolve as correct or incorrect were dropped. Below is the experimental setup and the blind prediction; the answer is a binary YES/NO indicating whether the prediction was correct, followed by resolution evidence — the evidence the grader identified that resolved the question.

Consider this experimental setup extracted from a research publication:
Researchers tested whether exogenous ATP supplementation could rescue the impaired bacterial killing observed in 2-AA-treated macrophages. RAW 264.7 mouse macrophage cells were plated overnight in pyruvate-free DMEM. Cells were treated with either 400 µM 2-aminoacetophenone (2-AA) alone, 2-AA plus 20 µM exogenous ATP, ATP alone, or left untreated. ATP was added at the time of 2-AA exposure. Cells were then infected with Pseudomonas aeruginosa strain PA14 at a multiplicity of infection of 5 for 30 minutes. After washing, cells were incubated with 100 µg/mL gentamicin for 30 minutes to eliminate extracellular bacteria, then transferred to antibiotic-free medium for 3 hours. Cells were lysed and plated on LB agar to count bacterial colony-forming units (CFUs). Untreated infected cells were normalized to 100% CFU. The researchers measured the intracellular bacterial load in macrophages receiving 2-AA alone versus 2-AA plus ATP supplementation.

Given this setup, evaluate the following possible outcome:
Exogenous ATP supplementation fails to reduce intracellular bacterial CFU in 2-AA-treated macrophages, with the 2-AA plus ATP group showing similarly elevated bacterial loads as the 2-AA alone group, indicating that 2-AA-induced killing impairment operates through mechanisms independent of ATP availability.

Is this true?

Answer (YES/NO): NO